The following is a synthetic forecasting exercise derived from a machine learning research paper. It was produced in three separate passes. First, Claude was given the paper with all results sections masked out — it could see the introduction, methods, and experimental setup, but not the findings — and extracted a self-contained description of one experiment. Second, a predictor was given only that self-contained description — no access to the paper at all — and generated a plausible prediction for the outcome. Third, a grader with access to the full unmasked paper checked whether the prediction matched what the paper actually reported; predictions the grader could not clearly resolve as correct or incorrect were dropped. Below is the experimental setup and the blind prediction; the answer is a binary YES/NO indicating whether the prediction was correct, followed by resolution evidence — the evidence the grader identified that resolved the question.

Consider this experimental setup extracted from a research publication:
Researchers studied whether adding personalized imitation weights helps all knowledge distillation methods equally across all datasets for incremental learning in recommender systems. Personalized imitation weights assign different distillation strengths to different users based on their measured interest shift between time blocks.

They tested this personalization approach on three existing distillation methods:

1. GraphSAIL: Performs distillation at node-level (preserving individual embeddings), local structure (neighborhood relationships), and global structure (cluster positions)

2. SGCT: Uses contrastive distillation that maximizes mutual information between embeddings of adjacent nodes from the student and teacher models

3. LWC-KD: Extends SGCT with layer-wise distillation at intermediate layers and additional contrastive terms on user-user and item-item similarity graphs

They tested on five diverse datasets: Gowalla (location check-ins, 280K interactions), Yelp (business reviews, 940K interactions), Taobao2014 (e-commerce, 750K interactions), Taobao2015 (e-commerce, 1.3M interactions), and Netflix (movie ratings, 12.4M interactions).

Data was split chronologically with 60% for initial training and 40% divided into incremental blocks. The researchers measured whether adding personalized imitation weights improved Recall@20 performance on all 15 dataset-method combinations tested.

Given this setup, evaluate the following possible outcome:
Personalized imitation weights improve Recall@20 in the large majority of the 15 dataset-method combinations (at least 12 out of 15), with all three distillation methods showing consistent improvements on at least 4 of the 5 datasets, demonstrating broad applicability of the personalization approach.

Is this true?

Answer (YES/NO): YES